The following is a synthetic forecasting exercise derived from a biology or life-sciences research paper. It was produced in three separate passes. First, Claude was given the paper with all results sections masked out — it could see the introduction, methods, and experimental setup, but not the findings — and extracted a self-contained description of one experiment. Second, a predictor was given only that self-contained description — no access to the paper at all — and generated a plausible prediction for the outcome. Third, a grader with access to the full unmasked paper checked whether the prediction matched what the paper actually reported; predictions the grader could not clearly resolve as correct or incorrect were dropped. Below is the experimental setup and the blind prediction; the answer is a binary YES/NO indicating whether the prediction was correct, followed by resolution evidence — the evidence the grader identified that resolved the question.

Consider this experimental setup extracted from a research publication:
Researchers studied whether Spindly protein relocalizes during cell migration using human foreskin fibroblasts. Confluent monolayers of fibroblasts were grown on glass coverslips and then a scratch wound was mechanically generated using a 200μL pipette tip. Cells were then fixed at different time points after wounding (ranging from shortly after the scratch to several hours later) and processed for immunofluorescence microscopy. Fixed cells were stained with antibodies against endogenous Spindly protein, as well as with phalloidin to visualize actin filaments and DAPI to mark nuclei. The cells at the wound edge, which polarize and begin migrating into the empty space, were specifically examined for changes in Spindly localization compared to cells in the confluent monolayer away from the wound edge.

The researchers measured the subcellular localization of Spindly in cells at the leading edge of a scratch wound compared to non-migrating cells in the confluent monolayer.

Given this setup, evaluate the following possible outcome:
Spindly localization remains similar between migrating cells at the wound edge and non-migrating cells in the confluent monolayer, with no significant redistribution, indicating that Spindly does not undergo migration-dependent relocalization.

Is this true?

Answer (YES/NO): NO